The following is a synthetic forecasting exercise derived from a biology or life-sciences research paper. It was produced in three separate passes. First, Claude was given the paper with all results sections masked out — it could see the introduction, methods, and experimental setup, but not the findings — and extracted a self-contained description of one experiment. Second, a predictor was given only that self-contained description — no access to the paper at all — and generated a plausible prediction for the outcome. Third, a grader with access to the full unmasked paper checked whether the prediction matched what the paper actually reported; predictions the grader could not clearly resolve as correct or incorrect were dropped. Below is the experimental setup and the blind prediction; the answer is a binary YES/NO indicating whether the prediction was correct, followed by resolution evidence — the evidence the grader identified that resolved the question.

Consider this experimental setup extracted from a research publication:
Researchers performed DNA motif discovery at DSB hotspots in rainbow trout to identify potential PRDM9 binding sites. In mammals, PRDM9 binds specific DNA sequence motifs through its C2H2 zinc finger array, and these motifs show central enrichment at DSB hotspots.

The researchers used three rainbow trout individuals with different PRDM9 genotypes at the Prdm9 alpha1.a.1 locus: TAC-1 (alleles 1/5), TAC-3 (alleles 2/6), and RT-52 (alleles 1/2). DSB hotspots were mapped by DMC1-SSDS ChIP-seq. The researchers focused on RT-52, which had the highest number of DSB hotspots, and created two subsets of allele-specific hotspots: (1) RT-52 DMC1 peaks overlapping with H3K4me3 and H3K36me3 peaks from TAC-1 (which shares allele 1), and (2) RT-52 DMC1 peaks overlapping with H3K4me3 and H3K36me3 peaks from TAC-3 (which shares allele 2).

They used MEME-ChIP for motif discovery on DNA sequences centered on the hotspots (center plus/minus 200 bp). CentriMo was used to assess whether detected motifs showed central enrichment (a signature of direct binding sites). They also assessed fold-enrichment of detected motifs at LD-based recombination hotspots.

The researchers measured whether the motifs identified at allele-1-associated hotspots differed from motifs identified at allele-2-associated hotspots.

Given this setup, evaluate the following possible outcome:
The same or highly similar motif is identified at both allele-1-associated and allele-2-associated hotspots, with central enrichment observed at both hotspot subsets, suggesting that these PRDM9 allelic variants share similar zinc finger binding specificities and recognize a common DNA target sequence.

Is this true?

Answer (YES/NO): NO